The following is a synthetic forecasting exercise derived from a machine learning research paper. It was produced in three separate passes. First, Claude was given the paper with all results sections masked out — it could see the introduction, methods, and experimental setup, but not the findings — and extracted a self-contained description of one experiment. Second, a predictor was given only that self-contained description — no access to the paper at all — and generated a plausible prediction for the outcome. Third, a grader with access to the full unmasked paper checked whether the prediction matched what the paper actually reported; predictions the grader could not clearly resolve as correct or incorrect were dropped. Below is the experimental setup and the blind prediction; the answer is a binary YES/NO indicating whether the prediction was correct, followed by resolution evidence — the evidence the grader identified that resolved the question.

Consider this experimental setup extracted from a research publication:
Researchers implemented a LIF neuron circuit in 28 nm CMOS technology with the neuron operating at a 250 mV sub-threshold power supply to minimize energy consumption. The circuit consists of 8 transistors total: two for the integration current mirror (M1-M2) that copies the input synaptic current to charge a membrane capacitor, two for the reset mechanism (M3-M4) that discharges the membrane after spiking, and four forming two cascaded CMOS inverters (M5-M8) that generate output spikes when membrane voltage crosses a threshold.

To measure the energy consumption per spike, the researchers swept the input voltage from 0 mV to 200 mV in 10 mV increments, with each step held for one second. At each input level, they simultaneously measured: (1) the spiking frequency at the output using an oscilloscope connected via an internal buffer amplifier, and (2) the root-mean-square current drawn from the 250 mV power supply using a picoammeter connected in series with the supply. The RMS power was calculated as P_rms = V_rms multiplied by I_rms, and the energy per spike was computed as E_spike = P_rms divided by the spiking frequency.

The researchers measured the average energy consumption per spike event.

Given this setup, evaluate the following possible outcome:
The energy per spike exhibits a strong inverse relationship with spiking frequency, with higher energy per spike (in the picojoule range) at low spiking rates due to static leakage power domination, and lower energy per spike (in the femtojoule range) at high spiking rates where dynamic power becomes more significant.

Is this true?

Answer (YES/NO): NO